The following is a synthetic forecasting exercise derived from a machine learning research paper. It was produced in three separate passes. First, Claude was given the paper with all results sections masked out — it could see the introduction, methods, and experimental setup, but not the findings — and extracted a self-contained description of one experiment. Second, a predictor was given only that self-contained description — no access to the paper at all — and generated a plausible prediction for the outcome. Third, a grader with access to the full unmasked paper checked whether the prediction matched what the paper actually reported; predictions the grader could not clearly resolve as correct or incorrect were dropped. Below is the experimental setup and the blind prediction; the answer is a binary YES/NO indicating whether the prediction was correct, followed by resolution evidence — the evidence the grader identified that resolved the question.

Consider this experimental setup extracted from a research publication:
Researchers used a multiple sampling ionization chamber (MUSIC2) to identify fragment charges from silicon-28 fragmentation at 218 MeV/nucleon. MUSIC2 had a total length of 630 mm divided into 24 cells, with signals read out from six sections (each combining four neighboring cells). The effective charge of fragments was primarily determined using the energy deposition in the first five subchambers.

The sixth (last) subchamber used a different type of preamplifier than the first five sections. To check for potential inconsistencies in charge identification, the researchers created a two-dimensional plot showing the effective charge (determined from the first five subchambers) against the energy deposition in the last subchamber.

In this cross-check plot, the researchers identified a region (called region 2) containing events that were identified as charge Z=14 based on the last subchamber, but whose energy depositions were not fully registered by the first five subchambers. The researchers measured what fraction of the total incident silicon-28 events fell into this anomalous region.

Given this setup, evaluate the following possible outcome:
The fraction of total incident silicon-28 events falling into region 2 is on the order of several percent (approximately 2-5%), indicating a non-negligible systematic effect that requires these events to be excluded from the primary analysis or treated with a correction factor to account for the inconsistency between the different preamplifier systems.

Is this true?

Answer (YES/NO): NO